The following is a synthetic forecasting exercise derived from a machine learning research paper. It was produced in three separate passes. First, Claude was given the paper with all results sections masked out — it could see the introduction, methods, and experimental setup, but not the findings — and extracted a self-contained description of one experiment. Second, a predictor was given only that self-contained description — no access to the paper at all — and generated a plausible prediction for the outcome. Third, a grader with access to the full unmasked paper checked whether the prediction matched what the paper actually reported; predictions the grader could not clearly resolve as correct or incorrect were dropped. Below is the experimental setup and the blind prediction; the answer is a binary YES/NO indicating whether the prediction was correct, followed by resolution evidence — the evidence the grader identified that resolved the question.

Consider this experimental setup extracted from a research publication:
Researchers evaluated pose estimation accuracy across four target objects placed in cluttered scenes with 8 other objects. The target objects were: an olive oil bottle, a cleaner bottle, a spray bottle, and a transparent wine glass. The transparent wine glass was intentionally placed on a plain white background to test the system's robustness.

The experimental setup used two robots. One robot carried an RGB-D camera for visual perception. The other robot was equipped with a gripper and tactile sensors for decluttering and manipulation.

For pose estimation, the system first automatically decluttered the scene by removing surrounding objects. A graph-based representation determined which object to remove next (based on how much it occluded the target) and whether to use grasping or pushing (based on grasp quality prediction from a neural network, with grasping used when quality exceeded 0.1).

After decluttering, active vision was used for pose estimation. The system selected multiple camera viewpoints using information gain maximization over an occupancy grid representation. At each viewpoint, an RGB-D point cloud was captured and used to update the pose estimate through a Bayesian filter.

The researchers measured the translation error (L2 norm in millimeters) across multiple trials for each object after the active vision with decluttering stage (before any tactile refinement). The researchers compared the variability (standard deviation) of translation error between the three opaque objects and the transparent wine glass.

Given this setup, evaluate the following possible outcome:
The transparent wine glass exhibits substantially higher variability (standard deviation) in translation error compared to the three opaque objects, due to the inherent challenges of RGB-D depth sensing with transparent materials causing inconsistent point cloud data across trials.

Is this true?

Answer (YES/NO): YES